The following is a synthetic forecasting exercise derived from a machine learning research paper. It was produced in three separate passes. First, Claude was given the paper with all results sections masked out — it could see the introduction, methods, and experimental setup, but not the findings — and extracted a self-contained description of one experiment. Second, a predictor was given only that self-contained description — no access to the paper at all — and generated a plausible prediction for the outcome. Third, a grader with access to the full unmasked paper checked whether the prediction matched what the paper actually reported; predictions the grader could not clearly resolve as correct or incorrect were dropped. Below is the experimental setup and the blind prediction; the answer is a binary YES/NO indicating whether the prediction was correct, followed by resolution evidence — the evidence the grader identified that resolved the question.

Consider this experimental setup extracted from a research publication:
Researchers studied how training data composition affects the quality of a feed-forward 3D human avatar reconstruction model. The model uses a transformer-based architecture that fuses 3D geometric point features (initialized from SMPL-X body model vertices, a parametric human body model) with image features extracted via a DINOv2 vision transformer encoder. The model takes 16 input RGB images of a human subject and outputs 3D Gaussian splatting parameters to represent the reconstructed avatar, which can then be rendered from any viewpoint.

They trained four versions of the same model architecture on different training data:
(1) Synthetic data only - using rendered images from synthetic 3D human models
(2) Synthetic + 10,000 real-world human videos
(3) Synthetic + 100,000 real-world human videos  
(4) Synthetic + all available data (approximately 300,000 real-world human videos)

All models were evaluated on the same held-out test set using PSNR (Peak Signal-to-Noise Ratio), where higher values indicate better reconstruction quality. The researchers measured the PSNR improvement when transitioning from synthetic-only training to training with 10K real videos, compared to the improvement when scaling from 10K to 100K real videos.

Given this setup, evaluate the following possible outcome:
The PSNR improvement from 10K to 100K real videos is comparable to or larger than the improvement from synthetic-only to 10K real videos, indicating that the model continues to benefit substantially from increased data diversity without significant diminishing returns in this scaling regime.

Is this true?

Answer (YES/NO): NO